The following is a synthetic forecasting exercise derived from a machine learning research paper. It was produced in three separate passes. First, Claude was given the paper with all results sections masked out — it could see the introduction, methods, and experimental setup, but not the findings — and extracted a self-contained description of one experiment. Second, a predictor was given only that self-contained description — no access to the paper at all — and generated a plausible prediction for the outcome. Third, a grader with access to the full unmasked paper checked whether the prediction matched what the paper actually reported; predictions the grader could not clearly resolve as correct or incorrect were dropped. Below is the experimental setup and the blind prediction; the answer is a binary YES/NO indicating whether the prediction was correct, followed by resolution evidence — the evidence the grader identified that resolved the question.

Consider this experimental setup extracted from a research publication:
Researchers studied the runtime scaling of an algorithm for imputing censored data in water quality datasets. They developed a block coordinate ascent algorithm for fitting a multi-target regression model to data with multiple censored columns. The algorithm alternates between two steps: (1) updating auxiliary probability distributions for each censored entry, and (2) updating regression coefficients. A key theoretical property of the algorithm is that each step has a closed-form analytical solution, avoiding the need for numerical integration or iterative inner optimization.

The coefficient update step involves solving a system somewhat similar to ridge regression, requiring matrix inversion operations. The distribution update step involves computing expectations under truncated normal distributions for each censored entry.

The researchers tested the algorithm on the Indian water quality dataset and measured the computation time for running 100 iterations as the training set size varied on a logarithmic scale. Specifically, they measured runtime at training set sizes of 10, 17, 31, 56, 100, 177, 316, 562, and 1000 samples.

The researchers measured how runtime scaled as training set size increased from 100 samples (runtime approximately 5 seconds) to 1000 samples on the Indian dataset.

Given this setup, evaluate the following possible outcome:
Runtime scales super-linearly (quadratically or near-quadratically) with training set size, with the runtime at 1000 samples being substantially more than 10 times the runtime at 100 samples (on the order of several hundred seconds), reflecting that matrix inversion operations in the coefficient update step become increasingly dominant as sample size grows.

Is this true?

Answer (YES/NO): NO